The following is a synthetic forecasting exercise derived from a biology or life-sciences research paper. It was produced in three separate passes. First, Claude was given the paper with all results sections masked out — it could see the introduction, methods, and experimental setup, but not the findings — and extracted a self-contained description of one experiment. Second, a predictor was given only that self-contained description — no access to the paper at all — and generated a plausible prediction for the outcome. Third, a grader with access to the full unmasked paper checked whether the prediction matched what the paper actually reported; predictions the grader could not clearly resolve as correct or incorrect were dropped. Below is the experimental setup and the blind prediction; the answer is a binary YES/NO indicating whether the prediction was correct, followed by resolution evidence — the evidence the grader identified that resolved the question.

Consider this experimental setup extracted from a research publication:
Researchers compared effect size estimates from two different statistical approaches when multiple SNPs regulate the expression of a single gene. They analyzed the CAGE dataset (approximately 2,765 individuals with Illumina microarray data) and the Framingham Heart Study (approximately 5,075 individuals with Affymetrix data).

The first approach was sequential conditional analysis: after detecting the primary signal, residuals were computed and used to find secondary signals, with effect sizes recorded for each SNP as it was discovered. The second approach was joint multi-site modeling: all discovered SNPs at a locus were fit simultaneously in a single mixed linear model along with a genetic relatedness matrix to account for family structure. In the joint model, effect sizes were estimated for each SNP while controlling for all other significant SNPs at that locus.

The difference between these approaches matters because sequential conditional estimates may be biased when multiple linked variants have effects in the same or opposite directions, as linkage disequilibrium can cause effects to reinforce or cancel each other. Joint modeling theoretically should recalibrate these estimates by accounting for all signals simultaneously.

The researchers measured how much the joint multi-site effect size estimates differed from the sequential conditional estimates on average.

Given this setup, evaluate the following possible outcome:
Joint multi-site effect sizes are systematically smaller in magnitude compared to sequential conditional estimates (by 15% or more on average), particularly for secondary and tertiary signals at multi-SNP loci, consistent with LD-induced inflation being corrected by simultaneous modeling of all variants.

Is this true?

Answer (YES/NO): NO